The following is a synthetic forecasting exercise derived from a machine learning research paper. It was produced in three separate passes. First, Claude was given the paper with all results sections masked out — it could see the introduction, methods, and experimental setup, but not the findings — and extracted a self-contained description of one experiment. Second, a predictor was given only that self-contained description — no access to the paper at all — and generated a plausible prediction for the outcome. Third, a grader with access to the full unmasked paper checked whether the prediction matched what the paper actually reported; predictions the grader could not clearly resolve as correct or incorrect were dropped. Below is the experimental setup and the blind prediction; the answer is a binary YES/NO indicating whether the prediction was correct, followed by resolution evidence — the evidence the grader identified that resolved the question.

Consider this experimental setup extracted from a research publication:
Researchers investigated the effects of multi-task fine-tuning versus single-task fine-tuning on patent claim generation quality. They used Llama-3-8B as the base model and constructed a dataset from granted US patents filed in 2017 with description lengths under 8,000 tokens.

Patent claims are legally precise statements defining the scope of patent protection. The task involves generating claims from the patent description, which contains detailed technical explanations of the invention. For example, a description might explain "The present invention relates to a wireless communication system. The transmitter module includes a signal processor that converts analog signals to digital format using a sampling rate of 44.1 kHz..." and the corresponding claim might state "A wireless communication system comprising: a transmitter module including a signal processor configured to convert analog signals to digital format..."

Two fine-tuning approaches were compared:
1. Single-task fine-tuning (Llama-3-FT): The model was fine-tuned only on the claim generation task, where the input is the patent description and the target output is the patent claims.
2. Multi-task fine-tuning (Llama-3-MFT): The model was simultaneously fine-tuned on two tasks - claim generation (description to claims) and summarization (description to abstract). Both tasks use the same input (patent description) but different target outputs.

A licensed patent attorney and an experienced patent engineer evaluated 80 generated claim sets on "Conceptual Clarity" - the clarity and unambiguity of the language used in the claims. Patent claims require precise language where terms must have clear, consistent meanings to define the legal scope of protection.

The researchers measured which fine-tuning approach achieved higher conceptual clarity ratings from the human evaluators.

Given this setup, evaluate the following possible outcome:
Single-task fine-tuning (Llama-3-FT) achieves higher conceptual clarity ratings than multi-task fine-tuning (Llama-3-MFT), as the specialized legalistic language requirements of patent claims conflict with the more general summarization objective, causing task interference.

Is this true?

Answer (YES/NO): YES